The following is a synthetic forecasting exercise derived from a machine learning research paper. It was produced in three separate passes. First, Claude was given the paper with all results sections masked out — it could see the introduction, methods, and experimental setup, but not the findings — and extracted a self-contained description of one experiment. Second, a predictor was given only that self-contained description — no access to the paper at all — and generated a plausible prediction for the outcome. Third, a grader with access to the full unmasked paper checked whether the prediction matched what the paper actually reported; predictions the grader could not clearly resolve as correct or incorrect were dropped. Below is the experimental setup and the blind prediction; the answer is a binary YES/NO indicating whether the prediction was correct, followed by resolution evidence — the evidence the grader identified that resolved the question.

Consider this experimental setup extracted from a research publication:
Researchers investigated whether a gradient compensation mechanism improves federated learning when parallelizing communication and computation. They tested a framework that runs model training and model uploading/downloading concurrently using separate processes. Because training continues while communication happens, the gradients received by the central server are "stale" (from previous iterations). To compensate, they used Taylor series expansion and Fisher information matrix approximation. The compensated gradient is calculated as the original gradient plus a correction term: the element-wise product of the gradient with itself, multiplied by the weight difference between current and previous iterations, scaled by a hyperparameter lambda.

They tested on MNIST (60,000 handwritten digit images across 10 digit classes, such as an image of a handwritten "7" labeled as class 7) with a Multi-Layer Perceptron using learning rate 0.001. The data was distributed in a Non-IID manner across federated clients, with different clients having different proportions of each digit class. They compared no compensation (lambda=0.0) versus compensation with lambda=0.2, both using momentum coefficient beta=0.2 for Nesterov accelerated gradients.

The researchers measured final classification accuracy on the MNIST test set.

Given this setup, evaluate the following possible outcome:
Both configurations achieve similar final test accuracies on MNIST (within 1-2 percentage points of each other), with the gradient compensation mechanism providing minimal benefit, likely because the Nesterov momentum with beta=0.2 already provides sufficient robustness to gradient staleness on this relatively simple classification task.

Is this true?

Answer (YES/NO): YES